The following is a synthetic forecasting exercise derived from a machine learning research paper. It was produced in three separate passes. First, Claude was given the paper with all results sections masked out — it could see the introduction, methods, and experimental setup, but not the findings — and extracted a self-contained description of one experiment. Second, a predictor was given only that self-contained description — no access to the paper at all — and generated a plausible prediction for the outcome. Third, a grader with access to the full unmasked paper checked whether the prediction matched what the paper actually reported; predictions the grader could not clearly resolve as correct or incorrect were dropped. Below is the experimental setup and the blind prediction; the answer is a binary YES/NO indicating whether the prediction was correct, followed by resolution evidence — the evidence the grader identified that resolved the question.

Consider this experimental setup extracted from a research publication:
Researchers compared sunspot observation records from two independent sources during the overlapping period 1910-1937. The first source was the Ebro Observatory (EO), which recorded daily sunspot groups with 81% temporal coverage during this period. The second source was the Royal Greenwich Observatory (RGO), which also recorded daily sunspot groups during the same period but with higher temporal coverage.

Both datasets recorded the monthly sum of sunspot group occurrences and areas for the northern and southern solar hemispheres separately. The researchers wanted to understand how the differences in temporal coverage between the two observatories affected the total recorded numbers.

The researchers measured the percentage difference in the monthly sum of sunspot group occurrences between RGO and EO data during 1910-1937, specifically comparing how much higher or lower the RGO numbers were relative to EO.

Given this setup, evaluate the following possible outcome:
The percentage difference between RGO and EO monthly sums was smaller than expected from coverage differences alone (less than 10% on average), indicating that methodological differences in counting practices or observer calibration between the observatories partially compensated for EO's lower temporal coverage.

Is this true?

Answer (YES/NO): NO